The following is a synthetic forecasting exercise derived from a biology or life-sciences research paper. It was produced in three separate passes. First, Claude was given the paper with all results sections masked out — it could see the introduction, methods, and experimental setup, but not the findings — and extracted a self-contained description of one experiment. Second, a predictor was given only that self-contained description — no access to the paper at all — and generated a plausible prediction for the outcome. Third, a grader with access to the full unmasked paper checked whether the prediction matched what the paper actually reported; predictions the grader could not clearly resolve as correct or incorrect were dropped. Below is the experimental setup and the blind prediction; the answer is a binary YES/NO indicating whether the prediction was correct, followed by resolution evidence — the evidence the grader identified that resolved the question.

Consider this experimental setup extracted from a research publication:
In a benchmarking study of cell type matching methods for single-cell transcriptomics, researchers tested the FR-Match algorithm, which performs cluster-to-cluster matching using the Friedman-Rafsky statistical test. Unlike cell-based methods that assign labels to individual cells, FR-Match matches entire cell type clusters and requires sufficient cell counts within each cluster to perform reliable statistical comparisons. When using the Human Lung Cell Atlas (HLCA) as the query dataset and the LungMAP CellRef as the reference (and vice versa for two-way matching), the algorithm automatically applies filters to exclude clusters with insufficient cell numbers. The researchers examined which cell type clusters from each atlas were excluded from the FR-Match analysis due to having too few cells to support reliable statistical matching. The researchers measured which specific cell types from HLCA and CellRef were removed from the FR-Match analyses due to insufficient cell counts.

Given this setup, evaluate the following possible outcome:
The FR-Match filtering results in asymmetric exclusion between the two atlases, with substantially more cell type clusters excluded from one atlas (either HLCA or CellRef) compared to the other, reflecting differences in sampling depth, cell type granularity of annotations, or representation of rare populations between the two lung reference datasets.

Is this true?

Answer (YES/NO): NO